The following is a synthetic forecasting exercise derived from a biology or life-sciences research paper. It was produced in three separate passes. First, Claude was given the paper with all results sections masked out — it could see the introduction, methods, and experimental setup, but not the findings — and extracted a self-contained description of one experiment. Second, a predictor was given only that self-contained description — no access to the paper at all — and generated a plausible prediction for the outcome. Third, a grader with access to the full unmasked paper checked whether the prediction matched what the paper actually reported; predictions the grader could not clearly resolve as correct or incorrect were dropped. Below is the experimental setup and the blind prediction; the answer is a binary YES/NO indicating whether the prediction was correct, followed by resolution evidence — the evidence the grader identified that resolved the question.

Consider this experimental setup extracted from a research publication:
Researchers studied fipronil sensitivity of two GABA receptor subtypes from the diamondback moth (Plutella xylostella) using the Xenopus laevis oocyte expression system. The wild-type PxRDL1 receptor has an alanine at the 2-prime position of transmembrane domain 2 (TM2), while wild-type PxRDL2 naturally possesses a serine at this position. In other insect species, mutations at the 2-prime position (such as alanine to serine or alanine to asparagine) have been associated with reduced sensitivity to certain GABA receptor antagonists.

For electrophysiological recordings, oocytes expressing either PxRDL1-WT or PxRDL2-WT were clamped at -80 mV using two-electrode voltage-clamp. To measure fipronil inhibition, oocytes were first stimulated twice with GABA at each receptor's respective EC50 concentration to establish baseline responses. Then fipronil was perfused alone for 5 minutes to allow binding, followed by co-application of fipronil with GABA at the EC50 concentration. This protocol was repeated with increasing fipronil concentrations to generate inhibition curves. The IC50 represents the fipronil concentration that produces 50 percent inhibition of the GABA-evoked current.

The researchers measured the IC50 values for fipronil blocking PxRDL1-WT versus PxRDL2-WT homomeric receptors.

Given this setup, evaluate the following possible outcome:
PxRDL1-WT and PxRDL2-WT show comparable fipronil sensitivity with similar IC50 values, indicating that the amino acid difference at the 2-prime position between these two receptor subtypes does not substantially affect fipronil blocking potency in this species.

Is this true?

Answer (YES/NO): NO